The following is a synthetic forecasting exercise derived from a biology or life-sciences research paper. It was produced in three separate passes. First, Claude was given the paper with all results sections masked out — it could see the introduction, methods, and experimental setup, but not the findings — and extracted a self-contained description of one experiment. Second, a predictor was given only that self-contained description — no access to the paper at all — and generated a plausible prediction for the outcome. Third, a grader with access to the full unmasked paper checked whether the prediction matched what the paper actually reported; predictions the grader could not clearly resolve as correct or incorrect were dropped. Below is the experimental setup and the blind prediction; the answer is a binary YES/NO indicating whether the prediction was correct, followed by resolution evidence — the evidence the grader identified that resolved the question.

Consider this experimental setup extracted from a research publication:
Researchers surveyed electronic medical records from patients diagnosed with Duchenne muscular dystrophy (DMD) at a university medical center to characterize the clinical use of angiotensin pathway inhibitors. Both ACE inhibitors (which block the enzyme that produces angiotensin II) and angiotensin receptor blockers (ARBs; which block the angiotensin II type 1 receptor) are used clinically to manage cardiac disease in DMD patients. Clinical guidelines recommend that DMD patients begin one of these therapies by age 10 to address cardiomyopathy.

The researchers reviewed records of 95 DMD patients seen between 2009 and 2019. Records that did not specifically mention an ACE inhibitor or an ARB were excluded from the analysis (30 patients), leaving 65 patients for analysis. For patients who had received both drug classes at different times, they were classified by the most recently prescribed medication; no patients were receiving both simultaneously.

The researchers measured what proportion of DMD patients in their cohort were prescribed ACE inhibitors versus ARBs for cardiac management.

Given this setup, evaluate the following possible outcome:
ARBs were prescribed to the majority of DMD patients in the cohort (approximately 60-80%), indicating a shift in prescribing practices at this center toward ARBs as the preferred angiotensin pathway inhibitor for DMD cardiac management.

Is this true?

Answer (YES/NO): NO